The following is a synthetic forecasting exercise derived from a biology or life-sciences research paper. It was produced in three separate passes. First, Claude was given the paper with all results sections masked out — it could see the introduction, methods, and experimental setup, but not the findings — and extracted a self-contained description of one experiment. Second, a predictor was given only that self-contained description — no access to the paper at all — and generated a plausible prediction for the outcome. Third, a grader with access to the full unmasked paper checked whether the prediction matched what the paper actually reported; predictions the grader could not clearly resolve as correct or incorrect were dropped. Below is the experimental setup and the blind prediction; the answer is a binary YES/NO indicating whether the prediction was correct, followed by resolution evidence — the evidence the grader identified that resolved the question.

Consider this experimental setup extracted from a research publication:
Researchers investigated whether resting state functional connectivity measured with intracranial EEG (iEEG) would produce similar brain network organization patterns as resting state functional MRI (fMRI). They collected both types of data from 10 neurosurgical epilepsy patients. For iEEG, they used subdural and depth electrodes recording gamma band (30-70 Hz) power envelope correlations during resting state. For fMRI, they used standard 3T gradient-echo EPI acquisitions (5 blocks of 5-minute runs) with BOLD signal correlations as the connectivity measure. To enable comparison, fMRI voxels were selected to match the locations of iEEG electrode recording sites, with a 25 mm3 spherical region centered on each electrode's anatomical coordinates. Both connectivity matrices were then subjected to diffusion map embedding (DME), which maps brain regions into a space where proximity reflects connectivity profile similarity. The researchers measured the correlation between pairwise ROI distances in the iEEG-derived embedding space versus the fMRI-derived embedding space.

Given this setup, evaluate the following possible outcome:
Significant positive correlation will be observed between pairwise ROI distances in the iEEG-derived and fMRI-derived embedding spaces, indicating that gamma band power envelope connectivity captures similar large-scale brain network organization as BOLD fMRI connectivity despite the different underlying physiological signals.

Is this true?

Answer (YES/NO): YES